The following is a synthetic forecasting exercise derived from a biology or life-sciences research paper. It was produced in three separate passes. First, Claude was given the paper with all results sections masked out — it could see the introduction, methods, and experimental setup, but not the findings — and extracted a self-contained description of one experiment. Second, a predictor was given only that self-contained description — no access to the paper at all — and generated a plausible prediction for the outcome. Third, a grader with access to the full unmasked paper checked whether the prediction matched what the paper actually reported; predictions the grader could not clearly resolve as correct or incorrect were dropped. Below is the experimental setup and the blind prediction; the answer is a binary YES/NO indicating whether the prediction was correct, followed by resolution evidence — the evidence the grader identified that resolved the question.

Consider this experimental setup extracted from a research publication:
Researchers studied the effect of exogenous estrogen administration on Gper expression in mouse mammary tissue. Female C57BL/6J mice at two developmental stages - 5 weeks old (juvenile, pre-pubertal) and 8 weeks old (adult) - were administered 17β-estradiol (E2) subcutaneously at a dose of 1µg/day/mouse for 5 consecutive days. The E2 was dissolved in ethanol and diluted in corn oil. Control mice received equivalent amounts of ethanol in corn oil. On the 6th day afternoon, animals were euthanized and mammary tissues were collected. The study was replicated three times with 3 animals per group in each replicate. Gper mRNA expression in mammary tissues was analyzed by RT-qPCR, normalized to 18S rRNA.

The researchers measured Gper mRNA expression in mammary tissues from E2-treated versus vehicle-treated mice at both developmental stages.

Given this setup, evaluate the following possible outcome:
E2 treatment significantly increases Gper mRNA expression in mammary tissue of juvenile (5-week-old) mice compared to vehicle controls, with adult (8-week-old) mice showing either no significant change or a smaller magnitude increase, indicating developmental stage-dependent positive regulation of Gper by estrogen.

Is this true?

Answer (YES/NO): NO